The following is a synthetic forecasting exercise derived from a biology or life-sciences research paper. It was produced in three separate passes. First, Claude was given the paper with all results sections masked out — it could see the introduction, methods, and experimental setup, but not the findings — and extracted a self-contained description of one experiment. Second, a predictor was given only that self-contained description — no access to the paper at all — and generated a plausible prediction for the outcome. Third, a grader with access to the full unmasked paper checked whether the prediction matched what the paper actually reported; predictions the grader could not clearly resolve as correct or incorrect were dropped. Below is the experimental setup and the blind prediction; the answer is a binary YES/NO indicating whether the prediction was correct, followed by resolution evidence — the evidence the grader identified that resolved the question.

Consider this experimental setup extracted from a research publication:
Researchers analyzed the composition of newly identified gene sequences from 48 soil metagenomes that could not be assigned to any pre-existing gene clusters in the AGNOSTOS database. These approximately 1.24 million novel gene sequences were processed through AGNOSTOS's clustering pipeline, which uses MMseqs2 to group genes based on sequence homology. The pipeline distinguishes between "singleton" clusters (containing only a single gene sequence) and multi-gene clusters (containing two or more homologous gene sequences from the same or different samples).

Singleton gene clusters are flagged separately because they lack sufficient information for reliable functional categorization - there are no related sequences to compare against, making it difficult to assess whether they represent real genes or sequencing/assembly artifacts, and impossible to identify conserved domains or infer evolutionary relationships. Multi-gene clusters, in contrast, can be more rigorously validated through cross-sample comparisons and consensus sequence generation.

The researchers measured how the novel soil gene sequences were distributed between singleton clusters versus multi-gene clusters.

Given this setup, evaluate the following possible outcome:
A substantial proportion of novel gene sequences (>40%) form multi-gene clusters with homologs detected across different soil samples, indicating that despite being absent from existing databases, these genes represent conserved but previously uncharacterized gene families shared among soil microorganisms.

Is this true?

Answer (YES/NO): YES